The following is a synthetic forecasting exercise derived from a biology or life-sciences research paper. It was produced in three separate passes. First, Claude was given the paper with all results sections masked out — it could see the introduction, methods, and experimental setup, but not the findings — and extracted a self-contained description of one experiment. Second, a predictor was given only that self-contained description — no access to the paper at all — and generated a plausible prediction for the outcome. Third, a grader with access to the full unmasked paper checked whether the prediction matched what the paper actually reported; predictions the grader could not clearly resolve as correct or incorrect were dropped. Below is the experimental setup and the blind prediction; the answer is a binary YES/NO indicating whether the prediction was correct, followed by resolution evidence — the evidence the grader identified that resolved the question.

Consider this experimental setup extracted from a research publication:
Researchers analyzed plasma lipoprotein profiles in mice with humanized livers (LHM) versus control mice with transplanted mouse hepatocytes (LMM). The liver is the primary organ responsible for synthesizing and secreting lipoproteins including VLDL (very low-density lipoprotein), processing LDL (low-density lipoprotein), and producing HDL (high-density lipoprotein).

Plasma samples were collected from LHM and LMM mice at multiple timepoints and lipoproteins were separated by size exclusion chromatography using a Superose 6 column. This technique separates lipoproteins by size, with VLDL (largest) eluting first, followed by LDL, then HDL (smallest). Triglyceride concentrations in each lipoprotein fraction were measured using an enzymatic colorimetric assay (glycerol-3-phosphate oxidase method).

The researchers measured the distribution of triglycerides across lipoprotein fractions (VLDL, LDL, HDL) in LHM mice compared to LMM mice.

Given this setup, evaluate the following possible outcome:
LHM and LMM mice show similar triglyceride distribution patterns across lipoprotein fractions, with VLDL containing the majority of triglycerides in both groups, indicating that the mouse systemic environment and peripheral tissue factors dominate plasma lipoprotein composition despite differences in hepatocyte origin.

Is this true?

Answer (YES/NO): NO